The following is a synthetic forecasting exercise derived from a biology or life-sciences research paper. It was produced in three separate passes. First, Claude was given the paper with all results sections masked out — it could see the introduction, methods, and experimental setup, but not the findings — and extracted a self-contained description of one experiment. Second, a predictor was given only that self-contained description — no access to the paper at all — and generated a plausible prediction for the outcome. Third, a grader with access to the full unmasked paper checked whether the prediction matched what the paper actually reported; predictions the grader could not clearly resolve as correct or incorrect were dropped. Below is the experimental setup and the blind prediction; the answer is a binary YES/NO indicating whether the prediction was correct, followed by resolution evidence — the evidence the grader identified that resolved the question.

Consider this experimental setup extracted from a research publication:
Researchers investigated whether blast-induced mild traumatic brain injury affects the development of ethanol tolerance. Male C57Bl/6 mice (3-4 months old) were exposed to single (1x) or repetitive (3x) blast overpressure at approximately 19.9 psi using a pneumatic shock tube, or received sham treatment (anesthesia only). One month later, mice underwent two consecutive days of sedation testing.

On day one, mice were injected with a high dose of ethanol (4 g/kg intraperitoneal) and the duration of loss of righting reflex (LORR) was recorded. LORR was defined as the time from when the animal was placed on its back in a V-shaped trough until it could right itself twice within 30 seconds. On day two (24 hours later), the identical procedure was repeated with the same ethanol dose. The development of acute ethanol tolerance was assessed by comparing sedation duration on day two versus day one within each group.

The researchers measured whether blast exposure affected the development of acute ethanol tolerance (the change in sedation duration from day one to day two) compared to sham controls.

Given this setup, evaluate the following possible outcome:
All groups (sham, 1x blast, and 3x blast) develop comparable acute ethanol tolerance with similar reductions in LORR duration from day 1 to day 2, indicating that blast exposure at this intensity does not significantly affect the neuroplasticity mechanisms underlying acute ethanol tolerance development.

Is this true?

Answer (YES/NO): YES